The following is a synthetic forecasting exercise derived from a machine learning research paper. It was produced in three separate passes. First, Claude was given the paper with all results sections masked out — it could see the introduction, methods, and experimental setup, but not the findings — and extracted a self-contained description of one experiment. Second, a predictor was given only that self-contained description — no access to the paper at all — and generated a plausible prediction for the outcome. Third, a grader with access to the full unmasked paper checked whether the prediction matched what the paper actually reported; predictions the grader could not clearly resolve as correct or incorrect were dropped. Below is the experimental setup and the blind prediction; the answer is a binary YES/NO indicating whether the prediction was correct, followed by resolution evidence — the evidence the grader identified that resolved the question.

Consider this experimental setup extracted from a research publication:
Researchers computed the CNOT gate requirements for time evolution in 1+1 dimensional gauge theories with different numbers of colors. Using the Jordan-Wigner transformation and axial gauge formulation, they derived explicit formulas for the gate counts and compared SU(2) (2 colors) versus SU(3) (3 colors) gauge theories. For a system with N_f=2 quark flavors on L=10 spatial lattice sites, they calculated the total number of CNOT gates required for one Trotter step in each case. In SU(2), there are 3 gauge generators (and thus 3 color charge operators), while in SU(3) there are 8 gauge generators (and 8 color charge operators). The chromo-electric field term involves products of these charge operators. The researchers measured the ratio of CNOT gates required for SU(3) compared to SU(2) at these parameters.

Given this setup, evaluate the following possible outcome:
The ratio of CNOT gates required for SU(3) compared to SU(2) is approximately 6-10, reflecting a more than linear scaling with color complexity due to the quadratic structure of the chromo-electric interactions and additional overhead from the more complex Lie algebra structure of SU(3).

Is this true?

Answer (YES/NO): NO